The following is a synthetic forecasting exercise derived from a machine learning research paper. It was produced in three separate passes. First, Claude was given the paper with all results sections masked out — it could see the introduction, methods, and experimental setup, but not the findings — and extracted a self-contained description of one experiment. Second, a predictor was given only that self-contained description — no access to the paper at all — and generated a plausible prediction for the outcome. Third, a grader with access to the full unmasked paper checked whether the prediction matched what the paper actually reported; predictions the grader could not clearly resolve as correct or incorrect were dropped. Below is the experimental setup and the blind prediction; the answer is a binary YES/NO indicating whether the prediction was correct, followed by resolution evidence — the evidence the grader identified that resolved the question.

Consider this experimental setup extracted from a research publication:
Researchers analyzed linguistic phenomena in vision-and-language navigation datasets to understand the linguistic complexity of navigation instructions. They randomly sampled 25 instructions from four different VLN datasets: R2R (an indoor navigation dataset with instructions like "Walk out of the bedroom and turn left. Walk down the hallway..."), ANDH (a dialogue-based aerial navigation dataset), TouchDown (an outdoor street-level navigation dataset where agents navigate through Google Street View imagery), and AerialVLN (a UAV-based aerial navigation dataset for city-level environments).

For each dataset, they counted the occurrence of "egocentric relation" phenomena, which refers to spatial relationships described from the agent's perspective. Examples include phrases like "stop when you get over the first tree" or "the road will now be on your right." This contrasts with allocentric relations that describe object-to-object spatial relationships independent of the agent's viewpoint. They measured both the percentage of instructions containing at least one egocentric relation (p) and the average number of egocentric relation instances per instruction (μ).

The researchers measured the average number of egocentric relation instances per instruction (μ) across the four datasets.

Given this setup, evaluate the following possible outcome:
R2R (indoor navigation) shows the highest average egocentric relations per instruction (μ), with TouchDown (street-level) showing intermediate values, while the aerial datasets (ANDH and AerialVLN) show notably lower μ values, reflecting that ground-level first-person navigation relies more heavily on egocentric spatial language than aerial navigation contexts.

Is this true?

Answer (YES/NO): NO